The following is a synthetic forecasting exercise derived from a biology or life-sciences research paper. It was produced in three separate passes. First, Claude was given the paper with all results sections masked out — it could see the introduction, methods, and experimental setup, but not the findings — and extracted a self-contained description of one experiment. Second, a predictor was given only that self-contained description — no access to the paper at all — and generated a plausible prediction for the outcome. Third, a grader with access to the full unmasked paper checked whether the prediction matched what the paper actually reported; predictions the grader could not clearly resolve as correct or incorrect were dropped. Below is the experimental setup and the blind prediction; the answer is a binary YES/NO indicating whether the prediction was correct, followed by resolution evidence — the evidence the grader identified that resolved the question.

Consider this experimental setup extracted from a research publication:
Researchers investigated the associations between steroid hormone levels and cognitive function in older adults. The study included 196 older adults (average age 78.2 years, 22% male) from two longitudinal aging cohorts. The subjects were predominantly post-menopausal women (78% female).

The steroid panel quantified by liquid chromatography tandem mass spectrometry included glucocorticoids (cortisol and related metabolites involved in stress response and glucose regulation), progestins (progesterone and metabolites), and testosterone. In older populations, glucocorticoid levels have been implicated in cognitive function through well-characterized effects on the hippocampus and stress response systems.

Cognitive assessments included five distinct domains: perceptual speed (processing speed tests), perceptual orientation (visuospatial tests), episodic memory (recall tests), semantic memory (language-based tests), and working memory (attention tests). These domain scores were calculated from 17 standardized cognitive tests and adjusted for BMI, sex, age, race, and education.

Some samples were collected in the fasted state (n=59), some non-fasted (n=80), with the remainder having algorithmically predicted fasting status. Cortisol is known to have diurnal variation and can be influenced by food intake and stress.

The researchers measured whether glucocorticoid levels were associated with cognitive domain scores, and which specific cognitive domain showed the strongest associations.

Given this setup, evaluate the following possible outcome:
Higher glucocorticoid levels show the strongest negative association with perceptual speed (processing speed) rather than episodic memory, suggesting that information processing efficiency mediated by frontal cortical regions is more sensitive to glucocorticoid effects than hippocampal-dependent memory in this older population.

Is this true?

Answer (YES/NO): NO